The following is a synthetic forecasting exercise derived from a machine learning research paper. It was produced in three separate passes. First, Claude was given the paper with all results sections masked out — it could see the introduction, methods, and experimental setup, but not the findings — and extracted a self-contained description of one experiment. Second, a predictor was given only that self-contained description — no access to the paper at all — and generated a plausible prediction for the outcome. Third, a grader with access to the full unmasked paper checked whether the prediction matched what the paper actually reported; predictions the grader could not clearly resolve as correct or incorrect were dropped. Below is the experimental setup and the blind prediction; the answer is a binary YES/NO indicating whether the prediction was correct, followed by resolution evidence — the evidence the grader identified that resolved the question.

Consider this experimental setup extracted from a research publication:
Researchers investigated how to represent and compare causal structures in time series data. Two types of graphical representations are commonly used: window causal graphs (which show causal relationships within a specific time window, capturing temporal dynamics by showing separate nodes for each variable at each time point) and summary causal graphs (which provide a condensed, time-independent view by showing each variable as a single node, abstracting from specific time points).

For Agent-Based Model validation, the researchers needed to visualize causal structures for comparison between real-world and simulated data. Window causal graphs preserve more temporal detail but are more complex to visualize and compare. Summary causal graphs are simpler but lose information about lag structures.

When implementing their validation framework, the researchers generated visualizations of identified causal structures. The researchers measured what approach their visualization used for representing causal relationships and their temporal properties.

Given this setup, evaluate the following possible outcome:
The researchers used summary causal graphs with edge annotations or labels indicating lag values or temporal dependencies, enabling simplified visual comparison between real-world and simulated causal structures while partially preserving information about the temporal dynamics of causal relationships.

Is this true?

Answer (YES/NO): YES